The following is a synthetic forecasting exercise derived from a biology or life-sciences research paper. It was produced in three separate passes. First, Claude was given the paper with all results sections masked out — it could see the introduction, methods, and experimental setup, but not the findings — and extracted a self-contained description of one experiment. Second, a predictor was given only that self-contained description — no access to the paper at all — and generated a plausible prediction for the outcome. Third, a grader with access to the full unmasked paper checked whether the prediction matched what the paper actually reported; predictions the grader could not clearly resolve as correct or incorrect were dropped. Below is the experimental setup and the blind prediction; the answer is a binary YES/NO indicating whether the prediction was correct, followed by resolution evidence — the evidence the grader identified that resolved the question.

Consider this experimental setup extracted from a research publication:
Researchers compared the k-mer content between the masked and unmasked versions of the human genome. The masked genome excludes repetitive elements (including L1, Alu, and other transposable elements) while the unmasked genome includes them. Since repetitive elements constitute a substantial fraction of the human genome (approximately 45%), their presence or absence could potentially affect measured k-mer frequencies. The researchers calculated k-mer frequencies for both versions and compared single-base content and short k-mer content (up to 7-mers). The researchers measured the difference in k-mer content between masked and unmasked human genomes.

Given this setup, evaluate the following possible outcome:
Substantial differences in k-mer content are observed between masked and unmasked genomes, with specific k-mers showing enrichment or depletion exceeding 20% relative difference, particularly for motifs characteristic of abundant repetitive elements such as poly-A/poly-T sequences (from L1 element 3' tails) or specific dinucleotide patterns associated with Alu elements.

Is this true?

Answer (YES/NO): NO